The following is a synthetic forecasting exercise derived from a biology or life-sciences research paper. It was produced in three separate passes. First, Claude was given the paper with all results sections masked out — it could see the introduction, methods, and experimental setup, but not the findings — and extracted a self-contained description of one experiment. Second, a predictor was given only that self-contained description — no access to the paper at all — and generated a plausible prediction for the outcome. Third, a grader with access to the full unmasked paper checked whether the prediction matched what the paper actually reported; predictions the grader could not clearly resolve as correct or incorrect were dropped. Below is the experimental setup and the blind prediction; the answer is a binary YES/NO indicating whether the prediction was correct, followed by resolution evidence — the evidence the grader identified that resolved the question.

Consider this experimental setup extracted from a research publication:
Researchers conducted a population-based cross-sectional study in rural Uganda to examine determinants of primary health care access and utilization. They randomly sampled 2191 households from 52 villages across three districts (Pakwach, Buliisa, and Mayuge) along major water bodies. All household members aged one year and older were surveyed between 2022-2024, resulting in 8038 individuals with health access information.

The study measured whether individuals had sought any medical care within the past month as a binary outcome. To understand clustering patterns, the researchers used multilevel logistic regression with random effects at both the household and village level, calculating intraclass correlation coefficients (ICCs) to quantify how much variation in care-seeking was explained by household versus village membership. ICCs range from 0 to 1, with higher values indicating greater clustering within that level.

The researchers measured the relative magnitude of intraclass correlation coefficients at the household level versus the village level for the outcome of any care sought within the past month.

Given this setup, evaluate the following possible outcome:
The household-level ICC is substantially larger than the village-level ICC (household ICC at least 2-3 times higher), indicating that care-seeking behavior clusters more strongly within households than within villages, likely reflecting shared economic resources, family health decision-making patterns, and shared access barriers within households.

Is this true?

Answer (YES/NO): YES